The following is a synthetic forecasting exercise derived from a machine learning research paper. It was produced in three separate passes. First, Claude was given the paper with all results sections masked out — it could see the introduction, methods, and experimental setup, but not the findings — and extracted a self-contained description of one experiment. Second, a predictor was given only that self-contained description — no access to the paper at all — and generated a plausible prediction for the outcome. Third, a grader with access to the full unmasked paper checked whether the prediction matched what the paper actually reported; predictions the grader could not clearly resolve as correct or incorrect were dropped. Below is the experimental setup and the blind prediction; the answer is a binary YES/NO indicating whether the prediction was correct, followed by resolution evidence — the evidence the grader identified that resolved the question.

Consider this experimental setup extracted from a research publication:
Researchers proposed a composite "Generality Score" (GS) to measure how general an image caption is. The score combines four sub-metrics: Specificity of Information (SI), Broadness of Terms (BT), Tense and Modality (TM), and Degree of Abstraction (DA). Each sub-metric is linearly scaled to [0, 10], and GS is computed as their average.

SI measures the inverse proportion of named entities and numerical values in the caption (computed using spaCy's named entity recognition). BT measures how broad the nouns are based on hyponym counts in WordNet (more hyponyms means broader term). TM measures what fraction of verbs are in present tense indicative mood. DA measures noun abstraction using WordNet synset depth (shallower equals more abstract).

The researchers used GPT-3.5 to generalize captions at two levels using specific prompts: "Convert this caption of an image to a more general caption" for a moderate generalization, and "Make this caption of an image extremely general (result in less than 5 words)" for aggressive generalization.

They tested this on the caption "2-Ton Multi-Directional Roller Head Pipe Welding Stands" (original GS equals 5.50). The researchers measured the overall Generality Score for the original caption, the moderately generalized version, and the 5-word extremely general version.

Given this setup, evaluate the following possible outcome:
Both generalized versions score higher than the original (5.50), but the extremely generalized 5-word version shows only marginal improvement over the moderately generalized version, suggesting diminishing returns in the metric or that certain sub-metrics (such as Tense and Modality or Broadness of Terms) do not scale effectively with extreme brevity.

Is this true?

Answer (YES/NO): NO